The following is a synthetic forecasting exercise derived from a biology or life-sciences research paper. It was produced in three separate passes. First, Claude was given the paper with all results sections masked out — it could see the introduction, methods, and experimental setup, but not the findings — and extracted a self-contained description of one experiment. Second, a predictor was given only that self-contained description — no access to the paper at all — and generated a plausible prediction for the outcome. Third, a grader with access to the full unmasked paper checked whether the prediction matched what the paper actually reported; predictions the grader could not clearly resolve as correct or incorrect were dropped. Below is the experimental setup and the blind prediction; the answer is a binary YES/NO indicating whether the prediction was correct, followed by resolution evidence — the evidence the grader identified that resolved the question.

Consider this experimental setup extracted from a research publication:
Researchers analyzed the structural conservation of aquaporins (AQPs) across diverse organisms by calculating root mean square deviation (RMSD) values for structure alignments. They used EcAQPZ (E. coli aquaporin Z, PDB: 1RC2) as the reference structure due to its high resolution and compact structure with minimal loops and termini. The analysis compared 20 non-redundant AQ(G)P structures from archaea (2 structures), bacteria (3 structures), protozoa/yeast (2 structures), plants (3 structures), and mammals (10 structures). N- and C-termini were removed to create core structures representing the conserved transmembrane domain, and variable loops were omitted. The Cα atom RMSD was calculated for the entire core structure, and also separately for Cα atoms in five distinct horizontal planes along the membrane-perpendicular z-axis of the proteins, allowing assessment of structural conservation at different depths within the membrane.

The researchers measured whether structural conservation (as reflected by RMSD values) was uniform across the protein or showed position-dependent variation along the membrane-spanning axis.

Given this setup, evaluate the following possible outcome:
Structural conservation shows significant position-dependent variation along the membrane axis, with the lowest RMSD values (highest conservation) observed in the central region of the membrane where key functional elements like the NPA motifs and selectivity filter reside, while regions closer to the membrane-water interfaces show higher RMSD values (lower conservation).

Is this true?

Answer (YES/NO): NO